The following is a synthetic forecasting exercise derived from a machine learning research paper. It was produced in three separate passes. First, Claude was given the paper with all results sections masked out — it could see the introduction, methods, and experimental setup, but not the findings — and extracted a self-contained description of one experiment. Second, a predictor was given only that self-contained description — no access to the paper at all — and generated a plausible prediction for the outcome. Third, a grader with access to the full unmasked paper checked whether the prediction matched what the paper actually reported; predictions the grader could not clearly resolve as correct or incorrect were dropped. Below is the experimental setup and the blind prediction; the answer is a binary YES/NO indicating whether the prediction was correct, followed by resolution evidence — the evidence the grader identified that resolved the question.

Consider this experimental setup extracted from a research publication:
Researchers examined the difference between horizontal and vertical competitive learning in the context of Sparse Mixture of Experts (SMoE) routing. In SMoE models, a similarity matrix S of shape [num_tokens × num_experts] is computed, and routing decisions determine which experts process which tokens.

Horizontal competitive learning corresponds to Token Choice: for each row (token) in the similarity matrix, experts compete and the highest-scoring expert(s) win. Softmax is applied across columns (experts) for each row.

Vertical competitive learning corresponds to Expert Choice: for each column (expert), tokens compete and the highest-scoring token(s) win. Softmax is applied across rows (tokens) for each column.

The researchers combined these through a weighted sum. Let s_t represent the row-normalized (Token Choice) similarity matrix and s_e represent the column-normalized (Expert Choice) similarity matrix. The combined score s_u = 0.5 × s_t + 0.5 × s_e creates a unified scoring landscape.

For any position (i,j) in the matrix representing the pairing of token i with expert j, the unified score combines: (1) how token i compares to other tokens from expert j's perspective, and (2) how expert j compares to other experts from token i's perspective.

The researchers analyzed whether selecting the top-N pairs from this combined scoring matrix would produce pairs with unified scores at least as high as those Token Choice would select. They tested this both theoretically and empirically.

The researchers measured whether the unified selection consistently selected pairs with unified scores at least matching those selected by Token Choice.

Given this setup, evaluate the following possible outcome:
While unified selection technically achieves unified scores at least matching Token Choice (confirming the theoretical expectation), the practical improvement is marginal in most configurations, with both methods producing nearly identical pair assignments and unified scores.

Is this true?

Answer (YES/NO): NO